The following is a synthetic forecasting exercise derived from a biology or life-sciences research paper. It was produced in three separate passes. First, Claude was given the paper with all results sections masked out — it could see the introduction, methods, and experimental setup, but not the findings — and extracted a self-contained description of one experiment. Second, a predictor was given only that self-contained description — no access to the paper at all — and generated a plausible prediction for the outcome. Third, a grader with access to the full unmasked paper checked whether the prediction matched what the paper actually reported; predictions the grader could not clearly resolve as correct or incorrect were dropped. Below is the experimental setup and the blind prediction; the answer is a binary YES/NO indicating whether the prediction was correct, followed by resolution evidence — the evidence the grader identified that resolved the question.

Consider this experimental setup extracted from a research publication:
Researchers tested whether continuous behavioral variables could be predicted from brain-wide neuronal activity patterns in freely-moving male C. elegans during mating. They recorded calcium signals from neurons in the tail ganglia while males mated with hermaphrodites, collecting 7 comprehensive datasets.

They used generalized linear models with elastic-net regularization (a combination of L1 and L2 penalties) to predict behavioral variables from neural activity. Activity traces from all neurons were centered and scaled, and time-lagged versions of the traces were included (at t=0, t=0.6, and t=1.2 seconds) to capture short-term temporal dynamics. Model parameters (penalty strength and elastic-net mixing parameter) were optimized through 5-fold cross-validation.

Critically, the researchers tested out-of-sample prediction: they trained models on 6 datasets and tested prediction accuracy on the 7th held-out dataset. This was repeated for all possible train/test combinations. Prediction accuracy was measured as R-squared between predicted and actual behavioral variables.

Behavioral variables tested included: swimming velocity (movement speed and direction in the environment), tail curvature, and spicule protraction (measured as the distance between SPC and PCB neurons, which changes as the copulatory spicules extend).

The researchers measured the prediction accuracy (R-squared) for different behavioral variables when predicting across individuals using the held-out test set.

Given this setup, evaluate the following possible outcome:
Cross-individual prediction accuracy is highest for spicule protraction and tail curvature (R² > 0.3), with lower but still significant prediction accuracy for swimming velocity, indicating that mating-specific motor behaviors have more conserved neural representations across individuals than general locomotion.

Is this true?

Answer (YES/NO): NO